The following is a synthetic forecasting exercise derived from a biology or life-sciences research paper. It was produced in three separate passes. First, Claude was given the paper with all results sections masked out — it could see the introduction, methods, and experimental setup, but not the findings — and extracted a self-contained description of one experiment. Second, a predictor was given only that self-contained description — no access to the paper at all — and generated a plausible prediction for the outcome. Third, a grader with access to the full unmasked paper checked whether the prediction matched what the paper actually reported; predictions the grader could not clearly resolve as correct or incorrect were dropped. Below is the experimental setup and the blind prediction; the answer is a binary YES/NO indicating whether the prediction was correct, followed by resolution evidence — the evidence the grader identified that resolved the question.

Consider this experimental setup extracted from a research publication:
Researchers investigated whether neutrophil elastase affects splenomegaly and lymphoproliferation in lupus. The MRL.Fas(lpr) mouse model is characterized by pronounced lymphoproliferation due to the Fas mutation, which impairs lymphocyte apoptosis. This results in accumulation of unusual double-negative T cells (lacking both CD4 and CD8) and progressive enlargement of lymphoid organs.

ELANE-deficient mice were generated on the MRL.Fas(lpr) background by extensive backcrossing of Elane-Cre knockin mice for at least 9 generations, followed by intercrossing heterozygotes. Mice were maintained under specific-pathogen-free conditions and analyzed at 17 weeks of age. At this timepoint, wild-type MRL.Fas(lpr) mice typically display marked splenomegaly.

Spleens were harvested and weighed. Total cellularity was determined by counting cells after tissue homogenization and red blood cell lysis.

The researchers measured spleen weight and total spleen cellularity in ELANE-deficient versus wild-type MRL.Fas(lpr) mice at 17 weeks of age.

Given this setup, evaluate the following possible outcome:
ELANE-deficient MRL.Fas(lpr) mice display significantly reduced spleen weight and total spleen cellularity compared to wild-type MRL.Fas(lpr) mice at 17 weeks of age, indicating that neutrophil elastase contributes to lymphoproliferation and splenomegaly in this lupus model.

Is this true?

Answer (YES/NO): NO